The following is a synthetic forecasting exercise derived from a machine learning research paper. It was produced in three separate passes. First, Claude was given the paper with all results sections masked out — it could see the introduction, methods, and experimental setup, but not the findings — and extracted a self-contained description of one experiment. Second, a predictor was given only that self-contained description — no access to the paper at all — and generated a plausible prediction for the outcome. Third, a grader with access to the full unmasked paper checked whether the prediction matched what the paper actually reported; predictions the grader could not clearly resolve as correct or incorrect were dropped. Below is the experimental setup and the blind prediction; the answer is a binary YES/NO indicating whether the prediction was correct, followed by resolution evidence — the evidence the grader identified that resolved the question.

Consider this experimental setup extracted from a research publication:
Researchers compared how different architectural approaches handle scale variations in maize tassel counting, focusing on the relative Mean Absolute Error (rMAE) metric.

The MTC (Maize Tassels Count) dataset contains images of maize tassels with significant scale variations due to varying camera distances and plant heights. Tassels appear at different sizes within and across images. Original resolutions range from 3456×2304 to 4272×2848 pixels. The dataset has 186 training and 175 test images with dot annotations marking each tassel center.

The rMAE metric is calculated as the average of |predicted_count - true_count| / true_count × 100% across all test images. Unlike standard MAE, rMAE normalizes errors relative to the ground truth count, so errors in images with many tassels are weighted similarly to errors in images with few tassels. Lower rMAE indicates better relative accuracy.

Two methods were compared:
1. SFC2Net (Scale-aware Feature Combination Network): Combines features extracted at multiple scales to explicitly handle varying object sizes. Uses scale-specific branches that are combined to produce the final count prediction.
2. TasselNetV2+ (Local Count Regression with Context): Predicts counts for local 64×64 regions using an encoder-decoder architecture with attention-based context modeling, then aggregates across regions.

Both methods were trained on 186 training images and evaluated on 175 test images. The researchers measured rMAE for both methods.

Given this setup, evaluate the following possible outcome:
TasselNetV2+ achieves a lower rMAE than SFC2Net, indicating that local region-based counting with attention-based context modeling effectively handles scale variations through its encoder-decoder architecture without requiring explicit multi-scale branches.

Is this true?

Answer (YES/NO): NO